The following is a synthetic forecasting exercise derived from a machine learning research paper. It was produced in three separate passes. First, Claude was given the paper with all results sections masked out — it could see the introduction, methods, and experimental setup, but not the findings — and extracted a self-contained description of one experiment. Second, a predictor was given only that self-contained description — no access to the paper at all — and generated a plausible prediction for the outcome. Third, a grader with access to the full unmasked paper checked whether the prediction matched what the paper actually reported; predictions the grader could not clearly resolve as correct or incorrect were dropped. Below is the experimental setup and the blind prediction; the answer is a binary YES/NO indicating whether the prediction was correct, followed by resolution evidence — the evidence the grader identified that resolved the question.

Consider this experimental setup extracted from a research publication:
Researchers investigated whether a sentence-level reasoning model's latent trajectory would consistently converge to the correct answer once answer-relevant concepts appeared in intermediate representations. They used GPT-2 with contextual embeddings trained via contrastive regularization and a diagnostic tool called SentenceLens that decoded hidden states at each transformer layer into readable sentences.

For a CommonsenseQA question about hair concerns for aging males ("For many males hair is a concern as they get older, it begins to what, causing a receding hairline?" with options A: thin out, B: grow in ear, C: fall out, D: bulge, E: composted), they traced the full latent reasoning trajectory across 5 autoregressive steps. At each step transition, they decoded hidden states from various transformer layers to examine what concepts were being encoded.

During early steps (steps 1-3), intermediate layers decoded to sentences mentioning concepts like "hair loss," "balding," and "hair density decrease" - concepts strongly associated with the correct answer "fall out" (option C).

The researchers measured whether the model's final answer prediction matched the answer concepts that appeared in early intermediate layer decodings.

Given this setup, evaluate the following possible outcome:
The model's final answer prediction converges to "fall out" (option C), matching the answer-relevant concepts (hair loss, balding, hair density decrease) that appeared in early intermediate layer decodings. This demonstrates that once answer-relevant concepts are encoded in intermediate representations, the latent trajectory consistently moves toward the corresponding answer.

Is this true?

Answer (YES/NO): NO